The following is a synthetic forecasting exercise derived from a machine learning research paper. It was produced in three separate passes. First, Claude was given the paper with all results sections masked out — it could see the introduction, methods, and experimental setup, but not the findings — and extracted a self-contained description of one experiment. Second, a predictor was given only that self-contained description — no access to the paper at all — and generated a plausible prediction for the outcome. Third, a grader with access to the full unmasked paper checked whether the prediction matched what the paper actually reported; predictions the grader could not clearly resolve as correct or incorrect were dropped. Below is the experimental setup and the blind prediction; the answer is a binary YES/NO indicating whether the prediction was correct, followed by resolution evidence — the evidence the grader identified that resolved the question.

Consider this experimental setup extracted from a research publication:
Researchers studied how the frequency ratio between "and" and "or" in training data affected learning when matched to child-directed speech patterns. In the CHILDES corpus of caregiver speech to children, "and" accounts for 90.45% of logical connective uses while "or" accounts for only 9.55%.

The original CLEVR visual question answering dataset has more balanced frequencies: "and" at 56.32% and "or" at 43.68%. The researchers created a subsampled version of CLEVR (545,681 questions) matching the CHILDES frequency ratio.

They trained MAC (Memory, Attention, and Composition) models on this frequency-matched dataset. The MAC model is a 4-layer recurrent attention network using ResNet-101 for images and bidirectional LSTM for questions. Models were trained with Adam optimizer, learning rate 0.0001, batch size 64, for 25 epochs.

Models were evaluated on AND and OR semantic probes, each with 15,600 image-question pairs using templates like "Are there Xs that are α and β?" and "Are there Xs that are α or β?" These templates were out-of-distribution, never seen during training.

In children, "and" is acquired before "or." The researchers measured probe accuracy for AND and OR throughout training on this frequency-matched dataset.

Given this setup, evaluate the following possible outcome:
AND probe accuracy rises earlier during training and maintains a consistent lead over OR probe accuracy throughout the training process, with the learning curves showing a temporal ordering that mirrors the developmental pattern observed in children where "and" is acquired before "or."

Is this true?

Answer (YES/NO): NO